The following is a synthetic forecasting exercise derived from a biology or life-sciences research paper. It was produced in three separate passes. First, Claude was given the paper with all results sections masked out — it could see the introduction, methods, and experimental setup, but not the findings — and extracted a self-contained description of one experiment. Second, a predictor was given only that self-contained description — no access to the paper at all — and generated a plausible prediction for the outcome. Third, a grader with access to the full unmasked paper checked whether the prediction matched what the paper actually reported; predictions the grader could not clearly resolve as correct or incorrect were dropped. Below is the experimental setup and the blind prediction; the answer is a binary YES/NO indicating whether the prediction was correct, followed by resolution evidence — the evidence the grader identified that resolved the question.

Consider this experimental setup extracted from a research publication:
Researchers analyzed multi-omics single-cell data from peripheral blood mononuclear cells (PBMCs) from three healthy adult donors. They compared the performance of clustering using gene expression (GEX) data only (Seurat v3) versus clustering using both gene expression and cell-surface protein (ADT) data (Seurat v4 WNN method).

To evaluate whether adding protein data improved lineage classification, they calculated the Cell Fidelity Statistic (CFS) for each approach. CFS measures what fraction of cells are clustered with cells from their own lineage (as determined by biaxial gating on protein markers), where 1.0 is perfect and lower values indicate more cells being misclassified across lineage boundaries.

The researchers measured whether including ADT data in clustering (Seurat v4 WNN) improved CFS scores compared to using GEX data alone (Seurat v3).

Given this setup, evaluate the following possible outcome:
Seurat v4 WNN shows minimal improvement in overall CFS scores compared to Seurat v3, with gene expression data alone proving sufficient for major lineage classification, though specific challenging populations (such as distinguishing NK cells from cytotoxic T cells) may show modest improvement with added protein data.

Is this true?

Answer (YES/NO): NO